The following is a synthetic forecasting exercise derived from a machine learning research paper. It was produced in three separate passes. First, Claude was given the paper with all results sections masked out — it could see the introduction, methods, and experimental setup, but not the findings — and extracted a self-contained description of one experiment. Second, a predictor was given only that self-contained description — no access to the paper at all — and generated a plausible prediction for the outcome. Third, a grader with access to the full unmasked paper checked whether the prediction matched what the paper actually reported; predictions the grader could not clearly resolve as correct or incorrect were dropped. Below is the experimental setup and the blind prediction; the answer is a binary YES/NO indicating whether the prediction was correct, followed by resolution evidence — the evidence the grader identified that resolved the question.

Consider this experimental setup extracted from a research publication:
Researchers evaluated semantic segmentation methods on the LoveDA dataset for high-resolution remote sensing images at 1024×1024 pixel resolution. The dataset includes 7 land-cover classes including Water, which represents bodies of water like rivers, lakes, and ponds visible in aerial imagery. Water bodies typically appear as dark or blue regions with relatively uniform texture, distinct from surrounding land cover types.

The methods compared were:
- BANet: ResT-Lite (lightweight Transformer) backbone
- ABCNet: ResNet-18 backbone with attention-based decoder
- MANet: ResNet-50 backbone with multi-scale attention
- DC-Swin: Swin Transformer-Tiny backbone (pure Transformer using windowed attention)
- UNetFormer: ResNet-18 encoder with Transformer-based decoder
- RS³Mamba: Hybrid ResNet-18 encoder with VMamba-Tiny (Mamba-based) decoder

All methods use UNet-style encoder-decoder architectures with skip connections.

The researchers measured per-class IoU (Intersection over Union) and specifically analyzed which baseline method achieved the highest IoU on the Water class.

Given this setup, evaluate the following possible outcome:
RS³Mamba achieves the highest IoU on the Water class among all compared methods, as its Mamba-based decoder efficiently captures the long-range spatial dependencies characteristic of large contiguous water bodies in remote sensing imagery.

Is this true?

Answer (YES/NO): NO